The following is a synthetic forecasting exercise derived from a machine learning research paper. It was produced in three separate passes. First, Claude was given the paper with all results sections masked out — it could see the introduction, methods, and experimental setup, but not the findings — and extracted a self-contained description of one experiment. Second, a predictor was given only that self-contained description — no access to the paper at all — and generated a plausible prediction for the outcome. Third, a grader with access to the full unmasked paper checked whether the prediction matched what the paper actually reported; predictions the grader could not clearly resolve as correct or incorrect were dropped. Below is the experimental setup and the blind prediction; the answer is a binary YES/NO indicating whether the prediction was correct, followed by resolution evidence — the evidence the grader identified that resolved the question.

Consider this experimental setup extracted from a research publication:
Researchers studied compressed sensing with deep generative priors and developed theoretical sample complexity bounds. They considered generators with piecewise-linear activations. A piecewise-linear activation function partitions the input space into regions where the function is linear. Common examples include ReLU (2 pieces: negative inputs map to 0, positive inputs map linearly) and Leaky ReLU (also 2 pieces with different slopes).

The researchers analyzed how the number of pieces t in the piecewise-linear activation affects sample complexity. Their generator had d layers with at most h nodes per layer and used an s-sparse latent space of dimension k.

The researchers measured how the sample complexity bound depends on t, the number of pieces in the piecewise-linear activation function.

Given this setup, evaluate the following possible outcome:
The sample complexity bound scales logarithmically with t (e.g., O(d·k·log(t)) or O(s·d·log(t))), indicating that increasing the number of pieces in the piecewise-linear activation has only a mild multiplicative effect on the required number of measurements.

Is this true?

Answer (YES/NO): YES